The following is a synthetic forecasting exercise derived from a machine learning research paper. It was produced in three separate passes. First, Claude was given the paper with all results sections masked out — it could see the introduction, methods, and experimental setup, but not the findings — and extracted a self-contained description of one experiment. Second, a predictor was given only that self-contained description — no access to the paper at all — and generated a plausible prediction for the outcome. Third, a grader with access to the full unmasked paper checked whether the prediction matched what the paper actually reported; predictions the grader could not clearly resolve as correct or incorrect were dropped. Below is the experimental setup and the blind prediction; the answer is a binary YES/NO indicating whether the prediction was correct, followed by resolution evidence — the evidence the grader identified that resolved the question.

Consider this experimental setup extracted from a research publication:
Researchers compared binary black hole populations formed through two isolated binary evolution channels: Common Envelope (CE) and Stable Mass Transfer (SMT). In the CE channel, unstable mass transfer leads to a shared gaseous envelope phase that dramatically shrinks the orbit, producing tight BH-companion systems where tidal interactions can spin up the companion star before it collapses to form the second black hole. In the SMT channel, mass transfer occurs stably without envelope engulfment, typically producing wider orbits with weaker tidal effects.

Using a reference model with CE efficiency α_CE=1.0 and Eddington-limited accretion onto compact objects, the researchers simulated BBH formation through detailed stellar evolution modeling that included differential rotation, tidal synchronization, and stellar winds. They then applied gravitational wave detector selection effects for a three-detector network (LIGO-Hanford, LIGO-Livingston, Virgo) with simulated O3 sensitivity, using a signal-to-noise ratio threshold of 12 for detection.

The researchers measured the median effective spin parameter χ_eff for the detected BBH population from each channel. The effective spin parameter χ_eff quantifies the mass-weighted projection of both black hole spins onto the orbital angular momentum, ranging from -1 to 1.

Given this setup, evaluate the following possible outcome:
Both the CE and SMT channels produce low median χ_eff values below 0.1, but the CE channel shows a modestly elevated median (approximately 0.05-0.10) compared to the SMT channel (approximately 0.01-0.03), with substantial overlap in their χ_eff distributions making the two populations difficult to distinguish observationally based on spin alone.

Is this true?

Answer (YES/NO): NO